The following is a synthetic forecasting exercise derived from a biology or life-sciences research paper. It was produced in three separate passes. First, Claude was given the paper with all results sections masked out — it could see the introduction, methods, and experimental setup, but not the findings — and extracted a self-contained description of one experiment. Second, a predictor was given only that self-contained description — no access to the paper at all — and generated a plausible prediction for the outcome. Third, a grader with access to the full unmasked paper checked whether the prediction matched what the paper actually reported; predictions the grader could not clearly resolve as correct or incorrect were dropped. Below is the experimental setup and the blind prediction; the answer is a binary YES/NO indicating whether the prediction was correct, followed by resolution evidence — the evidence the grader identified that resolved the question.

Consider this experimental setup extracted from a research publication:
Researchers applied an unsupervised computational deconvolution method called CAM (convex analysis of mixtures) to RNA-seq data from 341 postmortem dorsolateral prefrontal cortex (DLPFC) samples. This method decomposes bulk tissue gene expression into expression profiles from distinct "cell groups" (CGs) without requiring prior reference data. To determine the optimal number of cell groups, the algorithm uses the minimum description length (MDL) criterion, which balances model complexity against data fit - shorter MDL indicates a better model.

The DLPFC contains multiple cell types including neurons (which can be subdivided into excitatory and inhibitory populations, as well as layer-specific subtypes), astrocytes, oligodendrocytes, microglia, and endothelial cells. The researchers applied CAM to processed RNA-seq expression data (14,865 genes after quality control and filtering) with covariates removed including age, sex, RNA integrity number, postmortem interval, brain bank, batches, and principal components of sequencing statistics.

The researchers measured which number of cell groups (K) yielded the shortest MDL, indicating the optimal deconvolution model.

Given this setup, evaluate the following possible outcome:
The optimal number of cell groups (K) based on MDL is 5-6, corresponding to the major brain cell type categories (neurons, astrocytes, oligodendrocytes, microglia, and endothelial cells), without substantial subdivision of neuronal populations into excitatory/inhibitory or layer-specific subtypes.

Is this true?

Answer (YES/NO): NO